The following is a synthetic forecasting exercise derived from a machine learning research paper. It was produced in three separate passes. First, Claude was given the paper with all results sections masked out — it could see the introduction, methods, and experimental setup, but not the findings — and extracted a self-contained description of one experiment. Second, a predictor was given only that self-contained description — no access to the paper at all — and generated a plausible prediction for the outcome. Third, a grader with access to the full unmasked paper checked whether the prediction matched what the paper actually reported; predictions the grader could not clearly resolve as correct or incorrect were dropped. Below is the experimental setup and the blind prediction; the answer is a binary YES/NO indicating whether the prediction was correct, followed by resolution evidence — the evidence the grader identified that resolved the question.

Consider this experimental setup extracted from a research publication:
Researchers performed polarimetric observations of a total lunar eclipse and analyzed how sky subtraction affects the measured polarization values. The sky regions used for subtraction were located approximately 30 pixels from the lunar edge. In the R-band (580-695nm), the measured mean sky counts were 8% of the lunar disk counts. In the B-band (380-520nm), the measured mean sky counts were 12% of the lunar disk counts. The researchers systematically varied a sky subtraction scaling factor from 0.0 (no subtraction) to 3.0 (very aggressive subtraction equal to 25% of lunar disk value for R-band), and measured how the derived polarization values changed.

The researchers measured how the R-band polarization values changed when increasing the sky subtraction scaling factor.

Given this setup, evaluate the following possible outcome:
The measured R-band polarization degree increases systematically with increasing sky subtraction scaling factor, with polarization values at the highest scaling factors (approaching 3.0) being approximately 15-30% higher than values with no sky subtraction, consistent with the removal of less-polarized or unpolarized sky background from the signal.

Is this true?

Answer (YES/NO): NO